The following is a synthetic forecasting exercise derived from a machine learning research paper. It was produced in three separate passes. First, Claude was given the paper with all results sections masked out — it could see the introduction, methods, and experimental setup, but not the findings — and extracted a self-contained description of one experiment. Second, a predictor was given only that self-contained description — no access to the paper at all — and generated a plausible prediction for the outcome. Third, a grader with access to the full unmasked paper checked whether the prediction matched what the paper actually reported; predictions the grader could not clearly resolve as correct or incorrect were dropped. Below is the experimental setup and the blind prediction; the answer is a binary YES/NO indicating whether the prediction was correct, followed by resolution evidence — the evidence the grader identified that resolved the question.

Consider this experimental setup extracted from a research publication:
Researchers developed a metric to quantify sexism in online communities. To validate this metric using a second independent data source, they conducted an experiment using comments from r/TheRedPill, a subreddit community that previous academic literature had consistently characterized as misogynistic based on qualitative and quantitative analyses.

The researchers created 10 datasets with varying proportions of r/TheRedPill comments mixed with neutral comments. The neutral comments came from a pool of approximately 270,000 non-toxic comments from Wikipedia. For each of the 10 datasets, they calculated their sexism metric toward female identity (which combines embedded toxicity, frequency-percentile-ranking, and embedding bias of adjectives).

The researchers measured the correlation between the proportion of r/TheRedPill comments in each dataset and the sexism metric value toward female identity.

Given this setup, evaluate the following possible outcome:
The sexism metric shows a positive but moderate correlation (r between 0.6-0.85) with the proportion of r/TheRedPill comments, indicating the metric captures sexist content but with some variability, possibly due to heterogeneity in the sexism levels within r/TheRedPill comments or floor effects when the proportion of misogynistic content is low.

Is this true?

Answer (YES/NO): NO